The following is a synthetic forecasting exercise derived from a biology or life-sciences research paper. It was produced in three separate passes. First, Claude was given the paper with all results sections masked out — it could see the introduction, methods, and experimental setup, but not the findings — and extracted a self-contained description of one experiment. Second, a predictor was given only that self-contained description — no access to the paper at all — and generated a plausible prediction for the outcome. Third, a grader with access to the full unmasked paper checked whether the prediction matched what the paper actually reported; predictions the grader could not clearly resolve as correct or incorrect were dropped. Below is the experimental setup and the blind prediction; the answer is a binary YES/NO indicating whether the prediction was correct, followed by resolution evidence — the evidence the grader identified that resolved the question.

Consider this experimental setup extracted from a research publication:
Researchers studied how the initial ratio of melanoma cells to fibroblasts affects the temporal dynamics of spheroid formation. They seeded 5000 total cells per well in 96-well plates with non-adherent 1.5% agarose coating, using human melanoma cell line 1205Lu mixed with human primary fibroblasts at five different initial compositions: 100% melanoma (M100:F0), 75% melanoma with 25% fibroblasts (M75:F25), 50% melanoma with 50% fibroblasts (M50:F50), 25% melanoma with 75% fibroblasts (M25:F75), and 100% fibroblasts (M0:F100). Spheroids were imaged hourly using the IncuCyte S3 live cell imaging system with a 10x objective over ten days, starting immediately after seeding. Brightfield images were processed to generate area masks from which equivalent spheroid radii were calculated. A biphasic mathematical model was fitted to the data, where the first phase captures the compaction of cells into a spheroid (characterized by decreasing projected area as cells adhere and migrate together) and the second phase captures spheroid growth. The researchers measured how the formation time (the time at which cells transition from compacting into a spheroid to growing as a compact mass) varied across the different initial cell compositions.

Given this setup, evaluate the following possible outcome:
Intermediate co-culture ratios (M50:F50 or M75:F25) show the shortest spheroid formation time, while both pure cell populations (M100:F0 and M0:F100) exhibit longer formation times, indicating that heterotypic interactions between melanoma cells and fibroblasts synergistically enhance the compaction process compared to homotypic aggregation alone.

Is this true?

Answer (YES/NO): NO